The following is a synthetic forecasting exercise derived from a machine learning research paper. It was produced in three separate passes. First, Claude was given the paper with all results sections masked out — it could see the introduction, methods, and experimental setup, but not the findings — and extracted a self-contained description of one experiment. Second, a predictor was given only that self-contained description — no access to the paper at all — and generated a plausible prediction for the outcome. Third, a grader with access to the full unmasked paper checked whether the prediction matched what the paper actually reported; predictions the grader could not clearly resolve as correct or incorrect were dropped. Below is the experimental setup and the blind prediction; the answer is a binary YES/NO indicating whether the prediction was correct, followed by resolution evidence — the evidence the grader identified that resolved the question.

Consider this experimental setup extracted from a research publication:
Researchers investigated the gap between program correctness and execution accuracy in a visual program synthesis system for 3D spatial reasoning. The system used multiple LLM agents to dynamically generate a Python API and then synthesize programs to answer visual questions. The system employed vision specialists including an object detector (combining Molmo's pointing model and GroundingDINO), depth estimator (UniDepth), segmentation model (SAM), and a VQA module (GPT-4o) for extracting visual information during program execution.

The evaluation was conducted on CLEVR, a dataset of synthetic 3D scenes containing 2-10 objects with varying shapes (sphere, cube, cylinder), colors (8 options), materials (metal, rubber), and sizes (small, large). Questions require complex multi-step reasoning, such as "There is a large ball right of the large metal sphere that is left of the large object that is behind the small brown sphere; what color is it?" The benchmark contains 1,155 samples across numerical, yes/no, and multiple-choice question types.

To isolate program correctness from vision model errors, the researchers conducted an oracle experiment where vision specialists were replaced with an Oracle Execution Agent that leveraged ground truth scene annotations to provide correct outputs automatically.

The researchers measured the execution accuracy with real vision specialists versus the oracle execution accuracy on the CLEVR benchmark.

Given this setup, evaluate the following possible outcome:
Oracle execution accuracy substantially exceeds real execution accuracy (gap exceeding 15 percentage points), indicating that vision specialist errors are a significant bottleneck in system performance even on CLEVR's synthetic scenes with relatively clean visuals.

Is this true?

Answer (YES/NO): YES